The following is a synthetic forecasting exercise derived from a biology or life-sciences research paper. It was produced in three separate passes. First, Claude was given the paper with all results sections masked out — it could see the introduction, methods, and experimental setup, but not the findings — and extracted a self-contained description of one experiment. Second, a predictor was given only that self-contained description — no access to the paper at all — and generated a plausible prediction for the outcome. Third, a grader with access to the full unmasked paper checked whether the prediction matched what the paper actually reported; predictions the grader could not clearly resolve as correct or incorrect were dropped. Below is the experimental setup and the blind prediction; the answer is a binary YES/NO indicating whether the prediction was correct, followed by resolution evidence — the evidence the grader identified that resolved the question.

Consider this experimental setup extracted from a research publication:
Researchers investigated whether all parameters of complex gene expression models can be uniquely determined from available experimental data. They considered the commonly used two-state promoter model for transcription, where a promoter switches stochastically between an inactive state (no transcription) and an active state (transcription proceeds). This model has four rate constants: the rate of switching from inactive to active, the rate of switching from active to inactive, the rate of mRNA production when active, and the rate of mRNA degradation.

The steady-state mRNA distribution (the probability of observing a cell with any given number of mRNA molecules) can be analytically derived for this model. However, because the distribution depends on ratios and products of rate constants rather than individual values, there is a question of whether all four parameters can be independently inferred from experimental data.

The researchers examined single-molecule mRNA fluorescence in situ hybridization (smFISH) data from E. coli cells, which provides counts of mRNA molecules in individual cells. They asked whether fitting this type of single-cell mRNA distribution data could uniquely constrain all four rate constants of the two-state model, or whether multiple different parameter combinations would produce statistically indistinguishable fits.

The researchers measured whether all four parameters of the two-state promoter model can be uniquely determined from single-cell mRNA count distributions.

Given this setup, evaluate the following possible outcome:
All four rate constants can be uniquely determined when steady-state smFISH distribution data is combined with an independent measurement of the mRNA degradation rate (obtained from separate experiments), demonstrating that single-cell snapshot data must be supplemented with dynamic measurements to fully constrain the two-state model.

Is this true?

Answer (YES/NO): NO